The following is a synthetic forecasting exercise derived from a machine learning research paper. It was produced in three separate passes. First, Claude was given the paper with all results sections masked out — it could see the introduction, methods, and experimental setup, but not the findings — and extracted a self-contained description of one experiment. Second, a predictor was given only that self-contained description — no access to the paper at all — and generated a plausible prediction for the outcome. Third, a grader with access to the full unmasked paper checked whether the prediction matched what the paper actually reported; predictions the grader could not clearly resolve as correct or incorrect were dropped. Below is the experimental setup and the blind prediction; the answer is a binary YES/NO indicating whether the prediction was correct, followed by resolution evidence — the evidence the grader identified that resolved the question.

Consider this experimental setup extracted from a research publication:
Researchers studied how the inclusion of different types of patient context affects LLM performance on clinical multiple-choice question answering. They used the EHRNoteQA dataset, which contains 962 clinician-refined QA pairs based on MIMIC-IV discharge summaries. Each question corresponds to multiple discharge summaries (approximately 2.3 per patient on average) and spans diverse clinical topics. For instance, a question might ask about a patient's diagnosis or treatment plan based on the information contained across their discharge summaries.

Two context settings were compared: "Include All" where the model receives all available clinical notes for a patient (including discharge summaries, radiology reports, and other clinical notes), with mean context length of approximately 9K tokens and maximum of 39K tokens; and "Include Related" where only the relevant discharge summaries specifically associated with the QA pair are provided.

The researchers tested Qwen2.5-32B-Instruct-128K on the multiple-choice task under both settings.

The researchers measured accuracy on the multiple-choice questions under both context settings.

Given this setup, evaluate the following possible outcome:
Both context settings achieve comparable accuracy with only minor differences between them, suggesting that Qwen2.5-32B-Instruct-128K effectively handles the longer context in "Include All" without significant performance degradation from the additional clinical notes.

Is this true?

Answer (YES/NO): YES